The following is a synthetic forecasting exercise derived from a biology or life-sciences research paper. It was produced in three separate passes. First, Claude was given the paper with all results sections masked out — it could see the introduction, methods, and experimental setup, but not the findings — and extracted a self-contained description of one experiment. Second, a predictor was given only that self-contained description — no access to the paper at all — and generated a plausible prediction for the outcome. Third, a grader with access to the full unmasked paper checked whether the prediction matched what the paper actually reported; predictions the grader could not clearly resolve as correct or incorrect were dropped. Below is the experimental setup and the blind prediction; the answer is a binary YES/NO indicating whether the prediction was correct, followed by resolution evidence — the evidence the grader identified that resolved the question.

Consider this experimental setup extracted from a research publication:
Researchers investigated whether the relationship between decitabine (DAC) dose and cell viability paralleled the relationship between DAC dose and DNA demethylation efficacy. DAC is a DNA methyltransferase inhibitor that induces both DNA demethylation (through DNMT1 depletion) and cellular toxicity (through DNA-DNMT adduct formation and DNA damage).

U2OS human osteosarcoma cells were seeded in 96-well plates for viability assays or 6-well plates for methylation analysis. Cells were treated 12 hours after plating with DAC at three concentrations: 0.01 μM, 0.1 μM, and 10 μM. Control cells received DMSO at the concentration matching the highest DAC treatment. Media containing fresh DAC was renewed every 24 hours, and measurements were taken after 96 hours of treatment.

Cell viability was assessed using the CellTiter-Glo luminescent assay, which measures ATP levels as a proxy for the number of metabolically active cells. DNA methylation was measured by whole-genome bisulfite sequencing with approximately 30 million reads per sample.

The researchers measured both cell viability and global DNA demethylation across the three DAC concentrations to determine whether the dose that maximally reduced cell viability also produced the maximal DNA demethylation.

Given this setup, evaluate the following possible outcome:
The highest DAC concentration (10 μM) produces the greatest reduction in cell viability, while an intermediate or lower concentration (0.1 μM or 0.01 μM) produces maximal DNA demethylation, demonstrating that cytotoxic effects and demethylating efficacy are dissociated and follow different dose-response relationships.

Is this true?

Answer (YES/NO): YES